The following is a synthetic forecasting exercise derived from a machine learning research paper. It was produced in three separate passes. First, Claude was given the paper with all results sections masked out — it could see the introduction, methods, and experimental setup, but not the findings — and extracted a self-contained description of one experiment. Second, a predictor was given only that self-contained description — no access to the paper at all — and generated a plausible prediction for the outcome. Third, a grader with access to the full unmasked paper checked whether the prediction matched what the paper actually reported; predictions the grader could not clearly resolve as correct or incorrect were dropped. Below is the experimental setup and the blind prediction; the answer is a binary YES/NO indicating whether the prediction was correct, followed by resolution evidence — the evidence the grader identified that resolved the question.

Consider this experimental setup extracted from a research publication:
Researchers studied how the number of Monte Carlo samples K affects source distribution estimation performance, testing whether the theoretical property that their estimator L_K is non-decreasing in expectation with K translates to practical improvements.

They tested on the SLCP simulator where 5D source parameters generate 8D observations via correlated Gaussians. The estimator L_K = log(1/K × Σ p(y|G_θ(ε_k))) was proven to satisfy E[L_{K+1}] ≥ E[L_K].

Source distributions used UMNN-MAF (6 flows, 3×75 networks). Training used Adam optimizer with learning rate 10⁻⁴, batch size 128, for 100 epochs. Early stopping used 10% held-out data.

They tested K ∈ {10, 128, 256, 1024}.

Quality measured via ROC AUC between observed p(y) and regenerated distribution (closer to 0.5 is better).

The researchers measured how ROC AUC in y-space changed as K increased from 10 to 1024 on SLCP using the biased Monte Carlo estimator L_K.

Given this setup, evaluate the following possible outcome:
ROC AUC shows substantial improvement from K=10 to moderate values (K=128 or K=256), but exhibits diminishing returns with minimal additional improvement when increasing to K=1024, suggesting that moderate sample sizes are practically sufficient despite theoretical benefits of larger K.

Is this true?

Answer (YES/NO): YES